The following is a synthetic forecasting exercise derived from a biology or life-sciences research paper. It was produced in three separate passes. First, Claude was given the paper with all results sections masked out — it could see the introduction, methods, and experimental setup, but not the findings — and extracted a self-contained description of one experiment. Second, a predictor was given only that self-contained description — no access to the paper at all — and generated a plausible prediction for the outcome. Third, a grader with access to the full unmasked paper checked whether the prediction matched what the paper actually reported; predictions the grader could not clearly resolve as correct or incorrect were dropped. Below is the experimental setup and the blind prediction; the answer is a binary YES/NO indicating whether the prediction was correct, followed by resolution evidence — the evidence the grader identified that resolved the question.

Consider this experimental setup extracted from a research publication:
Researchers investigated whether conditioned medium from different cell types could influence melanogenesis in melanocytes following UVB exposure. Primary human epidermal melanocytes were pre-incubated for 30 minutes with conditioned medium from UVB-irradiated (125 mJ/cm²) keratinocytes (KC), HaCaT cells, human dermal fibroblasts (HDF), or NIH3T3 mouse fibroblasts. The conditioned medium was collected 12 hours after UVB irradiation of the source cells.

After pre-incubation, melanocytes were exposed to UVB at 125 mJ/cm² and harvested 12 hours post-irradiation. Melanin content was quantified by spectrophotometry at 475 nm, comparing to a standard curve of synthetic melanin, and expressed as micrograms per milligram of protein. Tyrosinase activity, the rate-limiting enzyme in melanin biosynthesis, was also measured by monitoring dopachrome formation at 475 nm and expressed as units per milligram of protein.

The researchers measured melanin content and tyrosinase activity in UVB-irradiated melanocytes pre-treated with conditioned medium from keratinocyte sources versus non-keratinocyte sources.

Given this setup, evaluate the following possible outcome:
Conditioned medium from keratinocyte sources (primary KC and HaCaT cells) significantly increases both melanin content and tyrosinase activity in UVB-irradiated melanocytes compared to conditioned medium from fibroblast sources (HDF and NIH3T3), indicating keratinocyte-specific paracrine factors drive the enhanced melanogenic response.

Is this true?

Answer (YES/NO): NO